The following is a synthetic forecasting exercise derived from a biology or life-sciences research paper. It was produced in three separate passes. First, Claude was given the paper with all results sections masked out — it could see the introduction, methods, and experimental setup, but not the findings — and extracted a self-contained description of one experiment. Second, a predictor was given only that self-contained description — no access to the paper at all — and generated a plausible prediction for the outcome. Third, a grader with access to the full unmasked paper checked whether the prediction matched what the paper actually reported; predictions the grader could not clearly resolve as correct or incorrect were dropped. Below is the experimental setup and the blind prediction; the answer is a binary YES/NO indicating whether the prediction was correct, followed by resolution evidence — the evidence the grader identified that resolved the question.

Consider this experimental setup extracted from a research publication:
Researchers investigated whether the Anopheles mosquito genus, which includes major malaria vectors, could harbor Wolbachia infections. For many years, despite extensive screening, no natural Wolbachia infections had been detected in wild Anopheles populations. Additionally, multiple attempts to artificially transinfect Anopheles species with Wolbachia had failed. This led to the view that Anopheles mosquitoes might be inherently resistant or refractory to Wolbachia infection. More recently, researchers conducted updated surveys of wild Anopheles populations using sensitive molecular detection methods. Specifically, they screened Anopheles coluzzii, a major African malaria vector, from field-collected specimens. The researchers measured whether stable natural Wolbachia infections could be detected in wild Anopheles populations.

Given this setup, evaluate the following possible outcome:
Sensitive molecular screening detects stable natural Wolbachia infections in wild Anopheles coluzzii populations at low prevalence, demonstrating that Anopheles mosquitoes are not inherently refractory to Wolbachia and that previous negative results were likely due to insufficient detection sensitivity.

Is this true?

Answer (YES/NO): NO